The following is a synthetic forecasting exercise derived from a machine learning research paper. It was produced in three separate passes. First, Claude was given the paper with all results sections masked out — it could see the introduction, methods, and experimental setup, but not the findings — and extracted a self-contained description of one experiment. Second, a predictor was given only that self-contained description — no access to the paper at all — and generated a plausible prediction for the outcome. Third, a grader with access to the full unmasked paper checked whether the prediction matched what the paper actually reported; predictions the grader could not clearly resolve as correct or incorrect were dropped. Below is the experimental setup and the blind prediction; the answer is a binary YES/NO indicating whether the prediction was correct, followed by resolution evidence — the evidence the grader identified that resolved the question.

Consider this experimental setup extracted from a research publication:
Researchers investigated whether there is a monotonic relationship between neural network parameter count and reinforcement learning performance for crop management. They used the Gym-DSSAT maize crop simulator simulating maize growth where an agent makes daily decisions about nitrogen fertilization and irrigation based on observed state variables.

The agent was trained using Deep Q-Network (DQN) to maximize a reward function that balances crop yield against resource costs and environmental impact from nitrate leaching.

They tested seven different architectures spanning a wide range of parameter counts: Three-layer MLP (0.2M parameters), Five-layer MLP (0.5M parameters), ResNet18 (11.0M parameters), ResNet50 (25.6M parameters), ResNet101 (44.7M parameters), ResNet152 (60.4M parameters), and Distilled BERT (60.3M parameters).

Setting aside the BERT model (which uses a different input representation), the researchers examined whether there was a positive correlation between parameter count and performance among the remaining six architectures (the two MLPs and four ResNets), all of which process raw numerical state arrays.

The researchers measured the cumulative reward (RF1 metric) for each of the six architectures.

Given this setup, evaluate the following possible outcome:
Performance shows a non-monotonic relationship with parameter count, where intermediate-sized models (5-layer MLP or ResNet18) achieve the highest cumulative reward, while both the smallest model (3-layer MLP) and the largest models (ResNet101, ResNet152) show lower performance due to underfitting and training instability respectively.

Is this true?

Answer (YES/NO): NO